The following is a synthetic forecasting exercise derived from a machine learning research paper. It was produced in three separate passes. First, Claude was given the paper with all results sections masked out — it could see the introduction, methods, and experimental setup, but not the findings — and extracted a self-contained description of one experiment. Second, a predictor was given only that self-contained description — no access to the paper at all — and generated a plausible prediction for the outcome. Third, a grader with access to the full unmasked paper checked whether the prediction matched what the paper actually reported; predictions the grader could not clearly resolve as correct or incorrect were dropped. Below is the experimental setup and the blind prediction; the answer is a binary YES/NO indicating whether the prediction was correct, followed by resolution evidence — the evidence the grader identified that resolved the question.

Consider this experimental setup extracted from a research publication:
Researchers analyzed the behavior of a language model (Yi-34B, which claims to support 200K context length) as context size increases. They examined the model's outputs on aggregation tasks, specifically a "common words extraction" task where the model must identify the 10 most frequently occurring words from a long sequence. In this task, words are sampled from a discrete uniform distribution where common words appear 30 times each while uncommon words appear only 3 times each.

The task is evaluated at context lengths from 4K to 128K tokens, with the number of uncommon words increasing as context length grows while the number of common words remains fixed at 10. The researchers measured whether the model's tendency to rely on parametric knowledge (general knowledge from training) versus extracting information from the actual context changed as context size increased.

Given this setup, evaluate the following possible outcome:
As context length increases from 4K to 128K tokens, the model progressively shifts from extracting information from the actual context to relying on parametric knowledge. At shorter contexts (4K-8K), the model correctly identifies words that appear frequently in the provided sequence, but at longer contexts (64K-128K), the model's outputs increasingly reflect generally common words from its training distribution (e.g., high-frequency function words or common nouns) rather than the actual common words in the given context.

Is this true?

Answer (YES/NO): NO